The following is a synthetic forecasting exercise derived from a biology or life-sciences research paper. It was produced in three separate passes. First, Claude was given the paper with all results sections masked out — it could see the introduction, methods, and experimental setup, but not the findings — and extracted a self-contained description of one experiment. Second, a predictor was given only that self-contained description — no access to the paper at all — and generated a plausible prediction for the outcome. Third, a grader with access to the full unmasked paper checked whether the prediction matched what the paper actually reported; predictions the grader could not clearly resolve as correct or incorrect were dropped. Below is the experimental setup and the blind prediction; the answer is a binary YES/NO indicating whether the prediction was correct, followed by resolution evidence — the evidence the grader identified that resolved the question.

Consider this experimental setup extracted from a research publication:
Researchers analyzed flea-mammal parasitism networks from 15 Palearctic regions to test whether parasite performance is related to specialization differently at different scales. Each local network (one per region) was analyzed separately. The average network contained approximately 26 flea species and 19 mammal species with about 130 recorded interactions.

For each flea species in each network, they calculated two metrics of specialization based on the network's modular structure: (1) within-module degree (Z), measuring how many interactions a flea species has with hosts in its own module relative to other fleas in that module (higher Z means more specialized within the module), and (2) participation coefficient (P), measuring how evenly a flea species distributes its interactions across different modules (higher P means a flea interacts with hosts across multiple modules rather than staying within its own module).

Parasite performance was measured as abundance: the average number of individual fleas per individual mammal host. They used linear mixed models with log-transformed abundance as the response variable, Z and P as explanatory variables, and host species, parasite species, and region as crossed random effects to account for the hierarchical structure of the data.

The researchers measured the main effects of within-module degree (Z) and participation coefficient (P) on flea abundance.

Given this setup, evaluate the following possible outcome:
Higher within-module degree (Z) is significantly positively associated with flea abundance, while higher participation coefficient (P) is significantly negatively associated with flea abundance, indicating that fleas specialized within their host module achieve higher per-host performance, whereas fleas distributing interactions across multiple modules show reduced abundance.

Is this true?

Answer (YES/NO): NO